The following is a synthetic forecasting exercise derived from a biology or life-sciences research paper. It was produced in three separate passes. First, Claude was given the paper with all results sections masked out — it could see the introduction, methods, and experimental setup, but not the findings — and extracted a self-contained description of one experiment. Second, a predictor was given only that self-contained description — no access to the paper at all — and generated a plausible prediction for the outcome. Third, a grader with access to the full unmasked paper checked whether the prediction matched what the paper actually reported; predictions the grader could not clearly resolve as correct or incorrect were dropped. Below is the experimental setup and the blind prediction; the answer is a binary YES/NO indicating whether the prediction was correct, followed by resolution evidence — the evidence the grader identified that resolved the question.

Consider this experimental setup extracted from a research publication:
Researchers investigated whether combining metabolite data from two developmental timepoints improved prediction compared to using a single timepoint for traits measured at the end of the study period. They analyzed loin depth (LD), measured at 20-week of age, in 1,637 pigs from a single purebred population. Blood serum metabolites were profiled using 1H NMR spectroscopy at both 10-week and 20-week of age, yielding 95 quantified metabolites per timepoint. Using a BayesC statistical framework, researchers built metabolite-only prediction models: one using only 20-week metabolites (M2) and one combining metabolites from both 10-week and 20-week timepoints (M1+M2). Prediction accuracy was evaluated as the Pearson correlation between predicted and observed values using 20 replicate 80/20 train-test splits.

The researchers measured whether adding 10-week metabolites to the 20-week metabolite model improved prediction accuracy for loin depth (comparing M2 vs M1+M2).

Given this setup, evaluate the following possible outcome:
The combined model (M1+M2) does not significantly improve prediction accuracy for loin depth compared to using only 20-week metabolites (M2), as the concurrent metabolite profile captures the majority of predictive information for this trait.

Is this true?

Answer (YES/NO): YES